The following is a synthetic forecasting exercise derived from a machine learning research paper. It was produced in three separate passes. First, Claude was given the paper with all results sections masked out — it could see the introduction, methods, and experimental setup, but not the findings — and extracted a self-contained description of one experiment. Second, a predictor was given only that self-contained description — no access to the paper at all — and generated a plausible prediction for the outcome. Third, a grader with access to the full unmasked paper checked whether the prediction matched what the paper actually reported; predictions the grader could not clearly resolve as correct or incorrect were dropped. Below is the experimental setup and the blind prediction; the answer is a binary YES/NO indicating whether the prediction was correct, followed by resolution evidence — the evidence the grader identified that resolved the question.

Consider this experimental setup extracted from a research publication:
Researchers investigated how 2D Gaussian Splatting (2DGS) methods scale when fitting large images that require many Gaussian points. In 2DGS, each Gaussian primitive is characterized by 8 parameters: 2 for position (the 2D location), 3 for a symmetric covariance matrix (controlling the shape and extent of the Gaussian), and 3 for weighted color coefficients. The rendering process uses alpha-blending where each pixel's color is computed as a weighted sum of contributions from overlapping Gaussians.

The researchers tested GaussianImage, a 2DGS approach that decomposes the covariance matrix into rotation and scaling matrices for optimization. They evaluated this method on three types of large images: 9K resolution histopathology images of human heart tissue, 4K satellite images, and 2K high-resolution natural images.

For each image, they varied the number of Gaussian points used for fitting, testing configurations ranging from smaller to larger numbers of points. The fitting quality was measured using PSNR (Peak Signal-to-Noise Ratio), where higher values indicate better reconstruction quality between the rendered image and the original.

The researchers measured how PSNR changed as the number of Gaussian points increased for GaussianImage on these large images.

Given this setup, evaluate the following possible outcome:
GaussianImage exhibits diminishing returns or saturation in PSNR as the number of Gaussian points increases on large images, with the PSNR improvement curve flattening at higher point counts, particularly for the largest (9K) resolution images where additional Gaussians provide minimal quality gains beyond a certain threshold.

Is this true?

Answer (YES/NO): NO